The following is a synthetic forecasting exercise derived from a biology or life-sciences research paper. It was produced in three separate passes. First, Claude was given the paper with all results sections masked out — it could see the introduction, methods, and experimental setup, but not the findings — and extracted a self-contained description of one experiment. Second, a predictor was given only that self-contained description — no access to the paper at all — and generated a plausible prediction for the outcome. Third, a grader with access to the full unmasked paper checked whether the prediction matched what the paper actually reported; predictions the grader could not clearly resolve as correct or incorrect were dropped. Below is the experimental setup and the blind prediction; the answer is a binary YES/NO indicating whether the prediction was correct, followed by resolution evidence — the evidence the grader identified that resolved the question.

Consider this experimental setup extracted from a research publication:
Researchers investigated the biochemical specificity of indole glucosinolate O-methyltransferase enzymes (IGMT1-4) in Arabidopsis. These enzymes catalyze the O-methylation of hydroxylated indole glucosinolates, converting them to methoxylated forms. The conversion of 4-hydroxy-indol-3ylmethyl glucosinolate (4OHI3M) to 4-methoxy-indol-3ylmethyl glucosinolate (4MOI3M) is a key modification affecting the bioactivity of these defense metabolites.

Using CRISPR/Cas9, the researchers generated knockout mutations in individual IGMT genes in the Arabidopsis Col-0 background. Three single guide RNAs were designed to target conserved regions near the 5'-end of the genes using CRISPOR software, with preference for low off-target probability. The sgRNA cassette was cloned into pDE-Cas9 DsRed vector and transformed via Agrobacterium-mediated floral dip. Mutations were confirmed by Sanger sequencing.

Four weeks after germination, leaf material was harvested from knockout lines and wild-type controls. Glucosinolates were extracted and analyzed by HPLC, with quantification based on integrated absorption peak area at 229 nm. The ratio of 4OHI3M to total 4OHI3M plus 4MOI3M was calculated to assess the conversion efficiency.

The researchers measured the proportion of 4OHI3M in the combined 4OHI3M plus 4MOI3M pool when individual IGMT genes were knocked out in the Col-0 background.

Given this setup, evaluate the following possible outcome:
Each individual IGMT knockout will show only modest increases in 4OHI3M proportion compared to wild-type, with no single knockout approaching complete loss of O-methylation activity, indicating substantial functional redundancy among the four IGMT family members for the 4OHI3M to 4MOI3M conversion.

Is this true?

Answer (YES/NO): NO